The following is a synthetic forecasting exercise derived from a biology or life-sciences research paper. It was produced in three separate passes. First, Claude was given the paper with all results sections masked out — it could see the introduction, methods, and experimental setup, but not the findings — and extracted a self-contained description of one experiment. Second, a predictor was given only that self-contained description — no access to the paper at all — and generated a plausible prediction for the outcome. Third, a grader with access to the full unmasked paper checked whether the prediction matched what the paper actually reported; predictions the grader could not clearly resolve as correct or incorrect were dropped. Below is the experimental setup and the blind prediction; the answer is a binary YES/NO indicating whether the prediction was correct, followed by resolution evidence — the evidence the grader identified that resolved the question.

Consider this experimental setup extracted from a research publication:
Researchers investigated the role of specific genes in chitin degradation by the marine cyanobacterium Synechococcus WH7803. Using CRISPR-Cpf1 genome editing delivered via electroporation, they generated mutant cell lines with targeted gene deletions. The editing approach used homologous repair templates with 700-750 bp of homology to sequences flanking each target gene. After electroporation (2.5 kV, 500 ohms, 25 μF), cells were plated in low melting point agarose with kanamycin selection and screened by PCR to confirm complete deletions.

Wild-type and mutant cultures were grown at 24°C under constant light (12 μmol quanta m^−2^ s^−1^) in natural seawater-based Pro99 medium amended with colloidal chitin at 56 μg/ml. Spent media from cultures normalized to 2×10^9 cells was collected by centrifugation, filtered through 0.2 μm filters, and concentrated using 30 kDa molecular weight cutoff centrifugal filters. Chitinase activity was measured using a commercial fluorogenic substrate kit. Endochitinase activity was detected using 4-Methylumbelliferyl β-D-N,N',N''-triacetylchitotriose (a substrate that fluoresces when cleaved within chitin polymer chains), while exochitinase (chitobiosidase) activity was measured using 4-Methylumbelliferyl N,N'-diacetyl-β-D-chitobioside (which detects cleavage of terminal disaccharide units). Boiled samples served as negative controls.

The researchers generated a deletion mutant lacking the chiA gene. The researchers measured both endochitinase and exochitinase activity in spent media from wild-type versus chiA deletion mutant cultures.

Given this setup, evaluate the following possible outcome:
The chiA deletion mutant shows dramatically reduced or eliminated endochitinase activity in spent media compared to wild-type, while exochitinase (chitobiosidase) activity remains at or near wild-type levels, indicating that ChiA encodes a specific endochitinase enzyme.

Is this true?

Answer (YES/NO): NO